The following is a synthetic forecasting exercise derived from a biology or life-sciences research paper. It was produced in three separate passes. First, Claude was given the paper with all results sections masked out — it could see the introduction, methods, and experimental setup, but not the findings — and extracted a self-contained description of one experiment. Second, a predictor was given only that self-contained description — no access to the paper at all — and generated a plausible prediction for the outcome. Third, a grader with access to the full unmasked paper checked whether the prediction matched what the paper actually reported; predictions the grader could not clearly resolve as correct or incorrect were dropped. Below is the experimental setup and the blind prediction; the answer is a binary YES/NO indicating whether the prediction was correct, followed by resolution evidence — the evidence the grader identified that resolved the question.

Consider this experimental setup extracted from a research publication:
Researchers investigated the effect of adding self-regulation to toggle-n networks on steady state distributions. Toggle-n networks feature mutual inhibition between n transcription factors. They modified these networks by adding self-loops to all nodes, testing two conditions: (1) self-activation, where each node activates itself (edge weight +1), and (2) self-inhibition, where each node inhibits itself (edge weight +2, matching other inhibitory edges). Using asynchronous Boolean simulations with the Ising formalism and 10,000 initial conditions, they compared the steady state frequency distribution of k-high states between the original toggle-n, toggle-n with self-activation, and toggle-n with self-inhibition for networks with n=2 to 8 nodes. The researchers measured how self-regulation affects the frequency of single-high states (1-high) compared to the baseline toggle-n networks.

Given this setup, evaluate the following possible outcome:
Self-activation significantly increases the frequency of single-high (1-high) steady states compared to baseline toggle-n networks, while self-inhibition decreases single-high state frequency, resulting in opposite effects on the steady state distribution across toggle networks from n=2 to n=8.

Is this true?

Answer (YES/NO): NO